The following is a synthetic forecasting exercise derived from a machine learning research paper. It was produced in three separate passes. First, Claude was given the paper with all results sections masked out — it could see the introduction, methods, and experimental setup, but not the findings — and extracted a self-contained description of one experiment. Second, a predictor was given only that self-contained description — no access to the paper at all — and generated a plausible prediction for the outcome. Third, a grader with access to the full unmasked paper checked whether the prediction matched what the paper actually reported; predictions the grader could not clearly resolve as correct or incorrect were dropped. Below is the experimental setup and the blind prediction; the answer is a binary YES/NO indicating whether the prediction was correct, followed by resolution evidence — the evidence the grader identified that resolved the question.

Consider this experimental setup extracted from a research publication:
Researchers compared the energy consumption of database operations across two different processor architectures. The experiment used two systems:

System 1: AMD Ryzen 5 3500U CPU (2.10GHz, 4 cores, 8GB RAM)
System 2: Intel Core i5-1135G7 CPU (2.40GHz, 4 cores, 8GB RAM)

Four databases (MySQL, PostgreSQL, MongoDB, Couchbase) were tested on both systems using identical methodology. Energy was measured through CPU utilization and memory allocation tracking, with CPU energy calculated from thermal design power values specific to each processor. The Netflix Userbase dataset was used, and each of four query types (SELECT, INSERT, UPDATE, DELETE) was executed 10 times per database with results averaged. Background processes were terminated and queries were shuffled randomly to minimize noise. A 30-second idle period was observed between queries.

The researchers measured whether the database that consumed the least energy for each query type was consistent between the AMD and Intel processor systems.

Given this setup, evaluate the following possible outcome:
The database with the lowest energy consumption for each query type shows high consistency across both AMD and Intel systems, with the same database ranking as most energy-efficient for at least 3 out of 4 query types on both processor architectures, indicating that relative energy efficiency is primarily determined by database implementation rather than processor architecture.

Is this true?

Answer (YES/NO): NO